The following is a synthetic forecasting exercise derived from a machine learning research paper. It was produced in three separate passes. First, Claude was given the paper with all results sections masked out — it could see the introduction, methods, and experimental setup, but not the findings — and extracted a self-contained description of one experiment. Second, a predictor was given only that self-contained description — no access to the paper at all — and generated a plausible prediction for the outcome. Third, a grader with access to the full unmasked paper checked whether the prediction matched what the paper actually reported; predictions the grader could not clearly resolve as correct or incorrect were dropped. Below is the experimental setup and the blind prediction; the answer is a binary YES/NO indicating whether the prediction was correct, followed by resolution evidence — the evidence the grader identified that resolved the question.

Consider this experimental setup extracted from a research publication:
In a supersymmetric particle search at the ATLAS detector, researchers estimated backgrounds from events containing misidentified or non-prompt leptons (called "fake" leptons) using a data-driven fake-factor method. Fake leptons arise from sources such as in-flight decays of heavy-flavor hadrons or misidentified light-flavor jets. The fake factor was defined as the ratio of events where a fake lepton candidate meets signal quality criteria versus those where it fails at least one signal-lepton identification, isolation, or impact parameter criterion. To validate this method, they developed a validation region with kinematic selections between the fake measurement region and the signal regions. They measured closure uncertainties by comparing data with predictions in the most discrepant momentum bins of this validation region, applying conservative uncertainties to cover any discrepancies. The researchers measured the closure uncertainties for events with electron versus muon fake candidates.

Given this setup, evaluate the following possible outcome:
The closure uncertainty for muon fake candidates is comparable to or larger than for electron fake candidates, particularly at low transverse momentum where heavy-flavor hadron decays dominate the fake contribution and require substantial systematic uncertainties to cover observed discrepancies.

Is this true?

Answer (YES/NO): YES